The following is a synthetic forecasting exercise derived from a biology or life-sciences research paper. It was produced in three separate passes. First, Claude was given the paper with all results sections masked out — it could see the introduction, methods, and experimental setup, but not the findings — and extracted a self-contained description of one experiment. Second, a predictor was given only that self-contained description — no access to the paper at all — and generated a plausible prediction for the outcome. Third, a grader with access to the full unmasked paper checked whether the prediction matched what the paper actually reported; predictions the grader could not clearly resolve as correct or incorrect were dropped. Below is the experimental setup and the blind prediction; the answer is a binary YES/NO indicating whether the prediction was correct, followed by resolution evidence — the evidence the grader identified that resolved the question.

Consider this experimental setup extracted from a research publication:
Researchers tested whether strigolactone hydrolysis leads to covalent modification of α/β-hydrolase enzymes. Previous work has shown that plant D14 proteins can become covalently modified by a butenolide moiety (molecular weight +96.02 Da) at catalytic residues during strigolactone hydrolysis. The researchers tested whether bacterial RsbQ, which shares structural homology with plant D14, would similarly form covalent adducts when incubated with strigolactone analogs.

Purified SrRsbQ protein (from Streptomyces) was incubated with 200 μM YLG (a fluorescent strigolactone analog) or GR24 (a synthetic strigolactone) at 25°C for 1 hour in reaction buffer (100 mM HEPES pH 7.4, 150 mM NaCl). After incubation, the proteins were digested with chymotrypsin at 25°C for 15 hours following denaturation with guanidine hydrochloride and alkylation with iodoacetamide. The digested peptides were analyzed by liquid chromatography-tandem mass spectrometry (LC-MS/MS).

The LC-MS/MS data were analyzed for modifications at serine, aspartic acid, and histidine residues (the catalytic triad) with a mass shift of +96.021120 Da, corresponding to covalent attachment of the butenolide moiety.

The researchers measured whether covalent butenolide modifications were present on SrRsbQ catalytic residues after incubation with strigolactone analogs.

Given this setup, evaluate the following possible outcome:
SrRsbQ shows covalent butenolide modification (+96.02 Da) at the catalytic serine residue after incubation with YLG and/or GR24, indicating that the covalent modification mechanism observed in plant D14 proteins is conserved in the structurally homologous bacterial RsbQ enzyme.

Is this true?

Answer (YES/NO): NO